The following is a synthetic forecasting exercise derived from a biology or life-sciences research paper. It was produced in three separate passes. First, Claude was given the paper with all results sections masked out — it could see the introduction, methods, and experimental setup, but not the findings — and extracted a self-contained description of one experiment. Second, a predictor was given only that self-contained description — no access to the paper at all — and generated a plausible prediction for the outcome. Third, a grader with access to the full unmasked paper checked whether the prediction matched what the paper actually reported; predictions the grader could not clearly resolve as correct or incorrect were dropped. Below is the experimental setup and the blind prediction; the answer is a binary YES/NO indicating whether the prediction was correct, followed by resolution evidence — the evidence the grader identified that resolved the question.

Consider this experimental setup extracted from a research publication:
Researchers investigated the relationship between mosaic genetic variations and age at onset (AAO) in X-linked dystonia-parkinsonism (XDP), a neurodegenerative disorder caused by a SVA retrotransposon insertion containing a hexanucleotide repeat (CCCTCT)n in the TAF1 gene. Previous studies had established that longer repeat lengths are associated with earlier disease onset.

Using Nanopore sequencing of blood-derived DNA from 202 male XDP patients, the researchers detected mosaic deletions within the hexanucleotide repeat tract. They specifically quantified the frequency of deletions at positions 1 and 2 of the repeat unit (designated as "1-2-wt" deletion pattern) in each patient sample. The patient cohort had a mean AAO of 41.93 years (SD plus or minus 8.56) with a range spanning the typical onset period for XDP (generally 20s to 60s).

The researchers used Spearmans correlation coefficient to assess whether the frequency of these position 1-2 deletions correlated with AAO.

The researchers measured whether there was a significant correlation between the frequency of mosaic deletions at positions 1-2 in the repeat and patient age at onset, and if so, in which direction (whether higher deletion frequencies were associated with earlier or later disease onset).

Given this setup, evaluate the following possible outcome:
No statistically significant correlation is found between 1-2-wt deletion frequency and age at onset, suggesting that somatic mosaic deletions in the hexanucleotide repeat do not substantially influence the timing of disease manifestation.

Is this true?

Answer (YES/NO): NO